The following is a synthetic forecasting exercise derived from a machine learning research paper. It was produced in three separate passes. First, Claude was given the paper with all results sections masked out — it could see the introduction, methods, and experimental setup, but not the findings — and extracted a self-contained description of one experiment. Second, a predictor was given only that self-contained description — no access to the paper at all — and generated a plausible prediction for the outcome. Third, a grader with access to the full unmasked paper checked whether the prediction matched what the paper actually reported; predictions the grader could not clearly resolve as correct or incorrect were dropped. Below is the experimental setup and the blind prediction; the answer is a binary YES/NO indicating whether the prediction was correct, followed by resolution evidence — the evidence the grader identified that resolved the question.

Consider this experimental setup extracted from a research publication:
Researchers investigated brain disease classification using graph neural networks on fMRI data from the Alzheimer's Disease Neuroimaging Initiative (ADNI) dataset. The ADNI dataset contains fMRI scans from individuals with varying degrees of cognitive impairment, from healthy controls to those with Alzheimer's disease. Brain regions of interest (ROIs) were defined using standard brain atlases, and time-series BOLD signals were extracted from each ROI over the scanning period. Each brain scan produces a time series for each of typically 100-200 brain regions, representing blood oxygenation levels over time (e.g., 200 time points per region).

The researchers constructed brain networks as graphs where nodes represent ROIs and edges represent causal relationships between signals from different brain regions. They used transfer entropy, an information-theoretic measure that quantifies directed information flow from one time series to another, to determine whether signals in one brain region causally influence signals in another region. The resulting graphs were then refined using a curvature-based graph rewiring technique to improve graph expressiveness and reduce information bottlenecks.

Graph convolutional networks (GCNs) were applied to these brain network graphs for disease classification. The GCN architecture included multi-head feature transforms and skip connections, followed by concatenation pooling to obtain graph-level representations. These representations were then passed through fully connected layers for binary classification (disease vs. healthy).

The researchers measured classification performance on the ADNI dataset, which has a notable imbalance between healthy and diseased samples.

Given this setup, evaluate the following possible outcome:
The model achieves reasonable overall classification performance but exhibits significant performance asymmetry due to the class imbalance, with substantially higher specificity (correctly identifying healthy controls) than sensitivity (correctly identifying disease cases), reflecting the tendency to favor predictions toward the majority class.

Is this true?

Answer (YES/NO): NO